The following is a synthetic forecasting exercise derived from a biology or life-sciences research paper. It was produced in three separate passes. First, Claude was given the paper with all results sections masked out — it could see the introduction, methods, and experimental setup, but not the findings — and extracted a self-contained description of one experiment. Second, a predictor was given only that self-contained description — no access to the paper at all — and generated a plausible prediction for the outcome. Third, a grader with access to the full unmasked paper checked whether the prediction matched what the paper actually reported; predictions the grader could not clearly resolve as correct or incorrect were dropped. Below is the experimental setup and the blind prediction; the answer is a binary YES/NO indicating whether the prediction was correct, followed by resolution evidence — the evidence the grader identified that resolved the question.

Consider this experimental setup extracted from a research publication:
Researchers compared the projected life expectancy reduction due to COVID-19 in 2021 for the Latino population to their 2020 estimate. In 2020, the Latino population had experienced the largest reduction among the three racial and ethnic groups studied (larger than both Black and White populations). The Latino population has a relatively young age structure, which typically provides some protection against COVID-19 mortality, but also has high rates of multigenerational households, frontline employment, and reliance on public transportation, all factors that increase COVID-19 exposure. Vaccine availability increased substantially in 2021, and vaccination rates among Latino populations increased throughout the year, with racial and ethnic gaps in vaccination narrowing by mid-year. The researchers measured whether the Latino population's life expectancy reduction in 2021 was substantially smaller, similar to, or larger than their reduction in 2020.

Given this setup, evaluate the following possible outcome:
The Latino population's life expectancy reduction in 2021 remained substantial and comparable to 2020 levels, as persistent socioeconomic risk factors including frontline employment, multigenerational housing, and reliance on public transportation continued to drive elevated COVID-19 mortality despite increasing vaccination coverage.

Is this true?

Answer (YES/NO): NO